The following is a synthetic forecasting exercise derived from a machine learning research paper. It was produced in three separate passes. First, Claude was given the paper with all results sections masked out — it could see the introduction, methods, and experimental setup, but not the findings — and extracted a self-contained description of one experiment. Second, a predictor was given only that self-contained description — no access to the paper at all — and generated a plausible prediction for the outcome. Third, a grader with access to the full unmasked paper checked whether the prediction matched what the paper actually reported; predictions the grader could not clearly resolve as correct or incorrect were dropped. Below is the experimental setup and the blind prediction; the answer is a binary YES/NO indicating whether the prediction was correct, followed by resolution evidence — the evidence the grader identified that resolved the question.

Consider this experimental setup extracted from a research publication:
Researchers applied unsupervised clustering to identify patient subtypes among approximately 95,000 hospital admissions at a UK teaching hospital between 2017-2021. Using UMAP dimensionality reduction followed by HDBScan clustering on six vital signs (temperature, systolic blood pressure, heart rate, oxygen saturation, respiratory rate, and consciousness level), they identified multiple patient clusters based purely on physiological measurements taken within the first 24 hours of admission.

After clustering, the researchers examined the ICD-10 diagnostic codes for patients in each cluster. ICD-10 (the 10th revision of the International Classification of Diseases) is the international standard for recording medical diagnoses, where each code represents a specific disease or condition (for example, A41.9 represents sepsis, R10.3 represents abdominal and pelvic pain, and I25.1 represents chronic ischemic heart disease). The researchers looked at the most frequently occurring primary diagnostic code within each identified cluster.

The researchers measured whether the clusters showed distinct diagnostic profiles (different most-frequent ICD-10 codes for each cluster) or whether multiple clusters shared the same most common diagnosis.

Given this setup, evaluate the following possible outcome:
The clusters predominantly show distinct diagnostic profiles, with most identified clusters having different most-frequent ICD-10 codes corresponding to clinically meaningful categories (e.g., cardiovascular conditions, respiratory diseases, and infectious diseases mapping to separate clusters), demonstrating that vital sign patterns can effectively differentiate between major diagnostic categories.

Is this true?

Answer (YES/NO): NO